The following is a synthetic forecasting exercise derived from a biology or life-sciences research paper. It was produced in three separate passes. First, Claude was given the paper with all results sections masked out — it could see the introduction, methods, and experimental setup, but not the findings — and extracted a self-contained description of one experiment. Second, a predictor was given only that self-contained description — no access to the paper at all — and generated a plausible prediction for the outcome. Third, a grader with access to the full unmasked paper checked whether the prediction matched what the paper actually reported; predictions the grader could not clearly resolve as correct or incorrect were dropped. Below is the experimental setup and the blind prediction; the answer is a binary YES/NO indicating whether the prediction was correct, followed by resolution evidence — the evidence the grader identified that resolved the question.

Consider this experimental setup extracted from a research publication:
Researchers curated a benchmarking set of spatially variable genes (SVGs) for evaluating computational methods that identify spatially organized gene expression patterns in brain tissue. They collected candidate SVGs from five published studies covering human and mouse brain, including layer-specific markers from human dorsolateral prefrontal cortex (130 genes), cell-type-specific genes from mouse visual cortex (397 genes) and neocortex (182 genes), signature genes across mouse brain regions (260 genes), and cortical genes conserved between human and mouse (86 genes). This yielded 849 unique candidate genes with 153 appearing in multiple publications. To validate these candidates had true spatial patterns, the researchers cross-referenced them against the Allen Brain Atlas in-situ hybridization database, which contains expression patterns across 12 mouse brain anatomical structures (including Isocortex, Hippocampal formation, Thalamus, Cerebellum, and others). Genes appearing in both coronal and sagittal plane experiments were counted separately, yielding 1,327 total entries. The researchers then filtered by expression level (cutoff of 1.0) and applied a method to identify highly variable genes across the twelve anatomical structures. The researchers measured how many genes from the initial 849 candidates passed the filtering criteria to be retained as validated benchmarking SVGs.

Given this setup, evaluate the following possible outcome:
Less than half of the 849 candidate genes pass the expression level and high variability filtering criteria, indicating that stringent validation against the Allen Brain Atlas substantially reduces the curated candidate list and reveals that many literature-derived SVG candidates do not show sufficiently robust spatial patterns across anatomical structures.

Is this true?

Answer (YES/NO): NO